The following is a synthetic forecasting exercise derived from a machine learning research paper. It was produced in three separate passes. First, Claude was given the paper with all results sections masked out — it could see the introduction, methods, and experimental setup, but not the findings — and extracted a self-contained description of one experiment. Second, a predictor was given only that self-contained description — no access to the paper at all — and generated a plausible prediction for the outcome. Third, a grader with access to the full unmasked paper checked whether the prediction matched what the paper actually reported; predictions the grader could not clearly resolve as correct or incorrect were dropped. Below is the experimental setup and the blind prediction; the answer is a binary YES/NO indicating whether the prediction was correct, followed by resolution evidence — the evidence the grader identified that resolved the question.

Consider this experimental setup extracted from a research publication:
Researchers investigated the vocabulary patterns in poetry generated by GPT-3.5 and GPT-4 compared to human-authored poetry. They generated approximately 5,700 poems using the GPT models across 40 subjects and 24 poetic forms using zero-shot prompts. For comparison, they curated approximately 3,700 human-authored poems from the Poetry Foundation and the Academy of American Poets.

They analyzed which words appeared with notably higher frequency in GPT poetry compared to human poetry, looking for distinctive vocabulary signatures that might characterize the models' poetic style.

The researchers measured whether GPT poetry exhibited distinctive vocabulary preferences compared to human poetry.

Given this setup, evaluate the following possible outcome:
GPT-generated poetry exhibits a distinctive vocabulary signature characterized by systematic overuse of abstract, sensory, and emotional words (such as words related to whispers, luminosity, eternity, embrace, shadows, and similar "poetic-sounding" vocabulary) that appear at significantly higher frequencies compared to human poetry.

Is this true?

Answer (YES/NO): YES